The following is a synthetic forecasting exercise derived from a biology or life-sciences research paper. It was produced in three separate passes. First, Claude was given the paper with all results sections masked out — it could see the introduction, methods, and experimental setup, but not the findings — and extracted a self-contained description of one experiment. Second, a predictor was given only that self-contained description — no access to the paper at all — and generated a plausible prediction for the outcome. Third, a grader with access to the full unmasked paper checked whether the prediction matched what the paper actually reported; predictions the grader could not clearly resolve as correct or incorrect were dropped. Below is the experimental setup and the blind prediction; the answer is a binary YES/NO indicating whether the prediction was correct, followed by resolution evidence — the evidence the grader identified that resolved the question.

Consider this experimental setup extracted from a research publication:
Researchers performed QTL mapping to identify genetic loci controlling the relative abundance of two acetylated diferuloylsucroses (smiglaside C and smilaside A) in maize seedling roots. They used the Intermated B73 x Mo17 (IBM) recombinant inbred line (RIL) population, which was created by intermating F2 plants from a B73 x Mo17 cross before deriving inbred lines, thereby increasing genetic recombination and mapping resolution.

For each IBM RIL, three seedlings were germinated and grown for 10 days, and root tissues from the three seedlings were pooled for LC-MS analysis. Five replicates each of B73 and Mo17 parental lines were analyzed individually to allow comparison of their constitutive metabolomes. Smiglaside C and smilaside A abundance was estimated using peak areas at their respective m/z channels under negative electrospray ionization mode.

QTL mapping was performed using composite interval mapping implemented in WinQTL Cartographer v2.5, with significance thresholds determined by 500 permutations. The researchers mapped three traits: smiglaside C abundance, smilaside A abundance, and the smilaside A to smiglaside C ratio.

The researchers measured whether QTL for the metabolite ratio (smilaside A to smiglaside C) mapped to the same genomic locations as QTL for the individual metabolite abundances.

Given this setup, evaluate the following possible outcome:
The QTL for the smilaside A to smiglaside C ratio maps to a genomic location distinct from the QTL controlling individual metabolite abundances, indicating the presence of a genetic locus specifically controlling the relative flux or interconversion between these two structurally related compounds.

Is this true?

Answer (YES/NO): NO